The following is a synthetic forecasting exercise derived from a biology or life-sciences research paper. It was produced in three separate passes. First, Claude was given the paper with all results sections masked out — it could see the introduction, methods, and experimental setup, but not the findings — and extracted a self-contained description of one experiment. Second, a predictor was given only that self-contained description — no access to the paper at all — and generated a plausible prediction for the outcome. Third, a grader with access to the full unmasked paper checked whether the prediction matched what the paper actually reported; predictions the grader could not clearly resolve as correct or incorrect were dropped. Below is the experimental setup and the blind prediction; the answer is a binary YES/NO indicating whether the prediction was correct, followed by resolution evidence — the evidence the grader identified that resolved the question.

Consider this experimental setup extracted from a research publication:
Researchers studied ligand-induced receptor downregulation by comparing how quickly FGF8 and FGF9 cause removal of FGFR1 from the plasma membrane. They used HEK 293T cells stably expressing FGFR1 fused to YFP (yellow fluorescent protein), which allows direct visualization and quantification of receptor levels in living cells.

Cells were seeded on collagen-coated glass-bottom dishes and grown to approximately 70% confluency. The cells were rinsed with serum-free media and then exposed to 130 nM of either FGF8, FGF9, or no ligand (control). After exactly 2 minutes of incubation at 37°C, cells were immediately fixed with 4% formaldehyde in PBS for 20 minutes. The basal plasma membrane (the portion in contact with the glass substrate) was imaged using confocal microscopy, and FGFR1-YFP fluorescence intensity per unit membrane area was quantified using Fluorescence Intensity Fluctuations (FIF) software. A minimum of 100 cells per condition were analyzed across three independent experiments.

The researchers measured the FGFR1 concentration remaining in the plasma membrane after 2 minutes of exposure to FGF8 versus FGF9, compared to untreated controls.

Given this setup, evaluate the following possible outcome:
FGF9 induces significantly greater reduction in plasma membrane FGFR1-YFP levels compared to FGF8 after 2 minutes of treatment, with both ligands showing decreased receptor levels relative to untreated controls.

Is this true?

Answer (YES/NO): NO